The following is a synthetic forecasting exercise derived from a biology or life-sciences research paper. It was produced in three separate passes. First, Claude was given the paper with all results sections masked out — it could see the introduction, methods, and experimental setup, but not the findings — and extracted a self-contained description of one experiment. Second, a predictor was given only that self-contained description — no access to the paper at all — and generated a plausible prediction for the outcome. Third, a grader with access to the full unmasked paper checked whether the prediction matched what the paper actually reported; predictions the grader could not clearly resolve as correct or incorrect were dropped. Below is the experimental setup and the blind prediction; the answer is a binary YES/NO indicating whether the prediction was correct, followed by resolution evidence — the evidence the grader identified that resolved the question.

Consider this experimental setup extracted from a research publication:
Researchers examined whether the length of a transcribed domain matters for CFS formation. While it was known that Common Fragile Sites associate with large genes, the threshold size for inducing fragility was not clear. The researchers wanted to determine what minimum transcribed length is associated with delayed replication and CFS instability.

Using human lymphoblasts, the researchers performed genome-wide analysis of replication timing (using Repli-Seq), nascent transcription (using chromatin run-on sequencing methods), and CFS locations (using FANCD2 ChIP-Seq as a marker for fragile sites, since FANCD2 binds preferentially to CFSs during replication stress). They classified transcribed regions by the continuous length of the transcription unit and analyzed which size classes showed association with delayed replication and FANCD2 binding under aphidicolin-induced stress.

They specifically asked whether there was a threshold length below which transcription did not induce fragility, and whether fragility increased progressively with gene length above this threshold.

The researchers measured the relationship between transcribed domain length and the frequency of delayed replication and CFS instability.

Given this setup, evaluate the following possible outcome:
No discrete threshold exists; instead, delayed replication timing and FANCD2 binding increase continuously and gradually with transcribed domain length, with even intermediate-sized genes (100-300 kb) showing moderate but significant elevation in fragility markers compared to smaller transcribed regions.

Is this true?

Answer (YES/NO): NO